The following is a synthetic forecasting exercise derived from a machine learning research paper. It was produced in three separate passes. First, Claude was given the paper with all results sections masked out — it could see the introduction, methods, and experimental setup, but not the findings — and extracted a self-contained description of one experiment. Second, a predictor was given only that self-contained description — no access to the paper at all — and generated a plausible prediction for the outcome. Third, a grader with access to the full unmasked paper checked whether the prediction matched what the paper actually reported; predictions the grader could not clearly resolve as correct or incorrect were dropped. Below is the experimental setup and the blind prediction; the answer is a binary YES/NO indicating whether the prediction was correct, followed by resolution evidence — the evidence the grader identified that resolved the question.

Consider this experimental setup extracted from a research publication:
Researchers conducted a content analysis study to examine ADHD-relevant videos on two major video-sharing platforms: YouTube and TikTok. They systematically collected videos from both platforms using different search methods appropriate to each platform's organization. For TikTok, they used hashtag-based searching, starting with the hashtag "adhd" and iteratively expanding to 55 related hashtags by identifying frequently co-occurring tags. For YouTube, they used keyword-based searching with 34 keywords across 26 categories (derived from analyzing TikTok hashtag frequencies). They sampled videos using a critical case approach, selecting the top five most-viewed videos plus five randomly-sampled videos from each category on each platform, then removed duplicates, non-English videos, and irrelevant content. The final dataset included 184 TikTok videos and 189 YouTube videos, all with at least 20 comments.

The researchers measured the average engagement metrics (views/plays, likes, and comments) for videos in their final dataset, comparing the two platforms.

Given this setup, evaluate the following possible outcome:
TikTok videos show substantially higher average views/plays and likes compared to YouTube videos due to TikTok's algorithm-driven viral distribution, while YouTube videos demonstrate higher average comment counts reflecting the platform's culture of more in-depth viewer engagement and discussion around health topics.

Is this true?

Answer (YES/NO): NO